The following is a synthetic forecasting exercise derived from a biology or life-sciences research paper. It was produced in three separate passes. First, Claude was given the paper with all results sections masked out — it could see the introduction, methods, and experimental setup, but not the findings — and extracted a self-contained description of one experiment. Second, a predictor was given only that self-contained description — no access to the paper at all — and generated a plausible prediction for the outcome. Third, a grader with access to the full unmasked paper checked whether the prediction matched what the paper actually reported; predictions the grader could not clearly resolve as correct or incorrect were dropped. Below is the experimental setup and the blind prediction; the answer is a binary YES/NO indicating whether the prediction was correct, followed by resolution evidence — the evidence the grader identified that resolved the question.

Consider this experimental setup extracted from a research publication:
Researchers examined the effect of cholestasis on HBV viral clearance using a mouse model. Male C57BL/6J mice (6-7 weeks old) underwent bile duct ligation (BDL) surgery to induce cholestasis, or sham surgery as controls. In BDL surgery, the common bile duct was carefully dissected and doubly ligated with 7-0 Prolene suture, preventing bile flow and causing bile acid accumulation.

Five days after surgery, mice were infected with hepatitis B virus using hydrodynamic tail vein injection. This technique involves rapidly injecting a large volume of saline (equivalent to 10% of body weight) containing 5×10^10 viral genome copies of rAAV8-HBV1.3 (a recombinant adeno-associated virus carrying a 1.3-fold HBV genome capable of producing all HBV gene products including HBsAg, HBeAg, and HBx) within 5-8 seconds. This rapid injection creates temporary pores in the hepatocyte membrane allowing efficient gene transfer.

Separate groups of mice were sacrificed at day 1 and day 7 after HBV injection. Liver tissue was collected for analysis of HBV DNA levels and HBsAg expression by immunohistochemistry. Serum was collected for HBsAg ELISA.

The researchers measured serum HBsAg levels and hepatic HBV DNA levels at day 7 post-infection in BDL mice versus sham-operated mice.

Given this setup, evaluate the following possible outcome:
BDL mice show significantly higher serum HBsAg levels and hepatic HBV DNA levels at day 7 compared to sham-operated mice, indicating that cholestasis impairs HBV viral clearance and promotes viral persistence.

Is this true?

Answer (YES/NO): YES